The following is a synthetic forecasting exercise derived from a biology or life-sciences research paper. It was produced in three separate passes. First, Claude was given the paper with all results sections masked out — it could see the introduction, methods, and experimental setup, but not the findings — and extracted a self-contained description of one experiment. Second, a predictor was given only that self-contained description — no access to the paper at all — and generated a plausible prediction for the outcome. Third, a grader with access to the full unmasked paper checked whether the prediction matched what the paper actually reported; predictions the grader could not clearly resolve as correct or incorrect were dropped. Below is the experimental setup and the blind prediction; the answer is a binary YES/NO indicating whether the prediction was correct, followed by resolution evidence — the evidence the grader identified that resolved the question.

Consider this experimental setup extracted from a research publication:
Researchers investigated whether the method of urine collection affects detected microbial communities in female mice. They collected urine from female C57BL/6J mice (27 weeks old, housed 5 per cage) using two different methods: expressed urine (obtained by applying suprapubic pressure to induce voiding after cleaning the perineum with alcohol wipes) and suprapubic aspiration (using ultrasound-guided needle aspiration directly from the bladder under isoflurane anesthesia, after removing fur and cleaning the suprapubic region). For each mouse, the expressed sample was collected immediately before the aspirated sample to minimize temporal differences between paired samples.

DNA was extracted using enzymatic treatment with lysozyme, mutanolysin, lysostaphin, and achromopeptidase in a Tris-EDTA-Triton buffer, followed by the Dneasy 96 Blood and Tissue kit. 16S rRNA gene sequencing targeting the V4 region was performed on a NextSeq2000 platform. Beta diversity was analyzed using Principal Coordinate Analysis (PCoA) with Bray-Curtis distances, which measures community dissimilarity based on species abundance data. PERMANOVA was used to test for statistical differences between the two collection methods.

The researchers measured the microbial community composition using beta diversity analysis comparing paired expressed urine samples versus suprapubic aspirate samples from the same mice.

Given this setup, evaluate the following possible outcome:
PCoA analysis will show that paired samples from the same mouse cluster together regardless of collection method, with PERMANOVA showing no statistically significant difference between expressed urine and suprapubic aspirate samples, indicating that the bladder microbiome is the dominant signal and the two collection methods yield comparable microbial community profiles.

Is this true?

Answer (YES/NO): NO